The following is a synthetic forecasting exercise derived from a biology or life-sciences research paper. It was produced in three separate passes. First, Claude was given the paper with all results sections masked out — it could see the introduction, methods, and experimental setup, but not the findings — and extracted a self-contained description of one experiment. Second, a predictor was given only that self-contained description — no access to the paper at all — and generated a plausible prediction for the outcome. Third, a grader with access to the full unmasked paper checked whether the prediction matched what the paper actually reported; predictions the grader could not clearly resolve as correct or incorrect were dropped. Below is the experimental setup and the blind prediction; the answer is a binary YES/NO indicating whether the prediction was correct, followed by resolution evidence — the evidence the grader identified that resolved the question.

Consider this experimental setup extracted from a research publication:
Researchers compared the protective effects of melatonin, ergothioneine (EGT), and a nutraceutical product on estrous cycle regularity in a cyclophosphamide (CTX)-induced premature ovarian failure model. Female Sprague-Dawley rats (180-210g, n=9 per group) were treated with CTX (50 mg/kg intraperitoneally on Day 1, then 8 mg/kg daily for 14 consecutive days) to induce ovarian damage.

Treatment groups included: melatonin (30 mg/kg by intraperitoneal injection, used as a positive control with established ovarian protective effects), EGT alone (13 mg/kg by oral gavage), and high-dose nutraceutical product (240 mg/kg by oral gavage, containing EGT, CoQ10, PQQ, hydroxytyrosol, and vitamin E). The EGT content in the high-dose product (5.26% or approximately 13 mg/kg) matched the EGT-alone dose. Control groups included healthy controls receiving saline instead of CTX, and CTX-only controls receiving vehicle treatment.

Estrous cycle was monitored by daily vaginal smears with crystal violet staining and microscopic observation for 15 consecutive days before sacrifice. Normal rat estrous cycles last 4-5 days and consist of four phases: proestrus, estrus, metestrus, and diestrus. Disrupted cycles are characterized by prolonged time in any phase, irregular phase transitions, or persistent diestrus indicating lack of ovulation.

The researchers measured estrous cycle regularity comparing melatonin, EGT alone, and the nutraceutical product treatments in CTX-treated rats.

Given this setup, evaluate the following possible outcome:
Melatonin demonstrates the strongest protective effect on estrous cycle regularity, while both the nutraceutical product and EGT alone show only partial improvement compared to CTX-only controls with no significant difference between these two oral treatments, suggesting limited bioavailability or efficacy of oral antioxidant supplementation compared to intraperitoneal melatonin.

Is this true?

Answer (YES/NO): NO